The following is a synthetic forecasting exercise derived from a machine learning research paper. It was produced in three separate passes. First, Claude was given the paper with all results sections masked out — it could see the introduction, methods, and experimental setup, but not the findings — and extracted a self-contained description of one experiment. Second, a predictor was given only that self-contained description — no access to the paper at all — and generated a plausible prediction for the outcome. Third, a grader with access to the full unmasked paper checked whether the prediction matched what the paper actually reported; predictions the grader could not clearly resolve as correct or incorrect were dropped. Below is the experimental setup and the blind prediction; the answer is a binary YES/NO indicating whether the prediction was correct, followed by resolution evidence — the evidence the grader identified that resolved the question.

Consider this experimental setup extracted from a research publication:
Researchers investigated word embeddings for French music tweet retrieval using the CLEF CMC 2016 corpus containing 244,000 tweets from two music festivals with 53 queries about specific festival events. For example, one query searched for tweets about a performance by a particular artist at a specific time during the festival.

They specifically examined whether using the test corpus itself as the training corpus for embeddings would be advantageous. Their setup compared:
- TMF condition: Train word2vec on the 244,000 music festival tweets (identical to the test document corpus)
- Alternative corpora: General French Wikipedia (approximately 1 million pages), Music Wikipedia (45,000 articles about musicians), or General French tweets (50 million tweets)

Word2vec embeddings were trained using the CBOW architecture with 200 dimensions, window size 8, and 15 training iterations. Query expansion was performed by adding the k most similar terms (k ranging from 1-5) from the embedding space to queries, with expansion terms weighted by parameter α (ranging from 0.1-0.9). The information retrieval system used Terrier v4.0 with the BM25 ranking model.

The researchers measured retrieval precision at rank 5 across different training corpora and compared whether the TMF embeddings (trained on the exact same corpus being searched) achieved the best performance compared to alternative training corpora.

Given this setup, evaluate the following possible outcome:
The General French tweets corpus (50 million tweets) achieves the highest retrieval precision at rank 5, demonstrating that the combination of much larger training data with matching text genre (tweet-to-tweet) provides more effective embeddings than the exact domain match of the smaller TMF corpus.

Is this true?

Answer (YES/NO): NO